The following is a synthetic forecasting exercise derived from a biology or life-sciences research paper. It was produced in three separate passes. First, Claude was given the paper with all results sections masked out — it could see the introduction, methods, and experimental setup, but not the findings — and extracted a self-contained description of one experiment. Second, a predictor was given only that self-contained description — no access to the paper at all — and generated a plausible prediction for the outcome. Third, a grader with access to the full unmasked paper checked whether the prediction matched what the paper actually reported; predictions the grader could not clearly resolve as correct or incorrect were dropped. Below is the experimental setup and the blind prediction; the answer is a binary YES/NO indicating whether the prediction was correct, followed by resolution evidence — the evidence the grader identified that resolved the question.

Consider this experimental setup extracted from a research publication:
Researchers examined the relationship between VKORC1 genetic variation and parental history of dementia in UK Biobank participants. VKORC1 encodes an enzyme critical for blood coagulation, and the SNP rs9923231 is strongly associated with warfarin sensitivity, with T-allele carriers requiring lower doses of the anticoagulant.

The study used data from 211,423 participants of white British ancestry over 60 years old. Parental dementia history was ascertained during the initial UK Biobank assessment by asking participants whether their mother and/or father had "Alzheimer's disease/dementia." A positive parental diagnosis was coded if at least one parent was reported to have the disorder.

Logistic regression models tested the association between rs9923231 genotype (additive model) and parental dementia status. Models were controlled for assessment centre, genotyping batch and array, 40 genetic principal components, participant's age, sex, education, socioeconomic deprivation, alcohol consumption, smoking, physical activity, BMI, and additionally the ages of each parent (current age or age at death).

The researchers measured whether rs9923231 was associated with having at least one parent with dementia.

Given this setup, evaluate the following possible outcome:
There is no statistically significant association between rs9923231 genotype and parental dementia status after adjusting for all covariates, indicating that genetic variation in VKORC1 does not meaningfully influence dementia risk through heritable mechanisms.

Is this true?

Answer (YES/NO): NO